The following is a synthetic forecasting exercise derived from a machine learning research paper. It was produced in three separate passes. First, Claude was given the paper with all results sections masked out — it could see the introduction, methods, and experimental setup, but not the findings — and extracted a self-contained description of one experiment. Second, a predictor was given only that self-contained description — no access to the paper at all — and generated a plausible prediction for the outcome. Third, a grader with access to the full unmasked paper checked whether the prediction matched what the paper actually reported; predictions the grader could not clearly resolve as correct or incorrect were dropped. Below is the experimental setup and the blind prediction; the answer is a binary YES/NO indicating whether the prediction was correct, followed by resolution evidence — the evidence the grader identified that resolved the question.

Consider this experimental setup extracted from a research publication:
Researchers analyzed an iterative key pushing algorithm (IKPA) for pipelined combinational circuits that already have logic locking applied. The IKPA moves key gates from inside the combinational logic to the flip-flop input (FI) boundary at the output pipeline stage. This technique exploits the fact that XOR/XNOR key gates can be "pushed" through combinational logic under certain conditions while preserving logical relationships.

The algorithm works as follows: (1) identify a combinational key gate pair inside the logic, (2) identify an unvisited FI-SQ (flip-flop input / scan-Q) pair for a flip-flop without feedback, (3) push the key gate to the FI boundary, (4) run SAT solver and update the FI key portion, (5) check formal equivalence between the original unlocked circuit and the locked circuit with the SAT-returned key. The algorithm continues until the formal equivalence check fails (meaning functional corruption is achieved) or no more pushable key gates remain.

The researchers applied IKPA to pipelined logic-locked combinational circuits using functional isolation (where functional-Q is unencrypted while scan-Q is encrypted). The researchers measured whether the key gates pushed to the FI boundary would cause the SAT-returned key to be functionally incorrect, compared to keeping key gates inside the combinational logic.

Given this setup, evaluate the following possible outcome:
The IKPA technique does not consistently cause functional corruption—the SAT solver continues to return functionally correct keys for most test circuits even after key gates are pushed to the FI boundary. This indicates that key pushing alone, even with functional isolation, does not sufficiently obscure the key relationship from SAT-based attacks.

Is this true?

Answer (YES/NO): NO